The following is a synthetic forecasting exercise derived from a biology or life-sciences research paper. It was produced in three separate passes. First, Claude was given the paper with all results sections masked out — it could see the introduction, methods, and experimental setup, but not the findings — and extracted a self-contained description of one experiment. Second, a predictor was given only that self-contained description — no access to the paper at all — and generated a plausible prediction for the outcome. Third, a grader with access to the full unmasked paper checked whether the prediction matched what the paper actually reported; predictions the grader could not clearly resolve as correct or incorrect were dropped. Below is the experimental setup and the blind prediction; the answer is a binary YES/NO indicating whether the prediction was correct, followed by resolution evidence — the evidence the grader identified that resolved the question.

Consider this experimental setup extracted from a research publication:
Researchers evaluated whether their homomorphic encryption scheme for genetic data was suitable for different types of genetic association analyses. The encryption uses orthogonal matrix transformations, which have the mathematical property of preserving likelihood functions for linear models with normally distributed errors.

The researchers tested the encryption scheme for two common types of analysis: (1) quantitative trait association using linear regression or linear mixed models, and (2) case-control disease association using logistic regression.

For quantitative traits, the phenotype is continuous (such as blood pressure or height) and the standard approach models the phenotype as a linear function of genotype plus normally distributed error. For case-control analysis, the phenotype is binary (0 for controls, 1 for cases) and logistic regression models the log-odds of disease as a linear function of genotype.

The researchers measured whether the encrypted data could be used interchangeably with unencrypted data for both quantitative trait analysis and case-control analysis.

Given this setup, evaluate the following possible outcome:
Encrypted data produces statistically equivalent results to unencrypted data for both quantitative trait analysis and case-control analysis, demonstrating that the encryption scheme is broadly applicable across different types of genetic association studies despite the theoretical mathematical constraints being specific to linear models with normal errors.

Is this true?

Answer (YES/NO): NO